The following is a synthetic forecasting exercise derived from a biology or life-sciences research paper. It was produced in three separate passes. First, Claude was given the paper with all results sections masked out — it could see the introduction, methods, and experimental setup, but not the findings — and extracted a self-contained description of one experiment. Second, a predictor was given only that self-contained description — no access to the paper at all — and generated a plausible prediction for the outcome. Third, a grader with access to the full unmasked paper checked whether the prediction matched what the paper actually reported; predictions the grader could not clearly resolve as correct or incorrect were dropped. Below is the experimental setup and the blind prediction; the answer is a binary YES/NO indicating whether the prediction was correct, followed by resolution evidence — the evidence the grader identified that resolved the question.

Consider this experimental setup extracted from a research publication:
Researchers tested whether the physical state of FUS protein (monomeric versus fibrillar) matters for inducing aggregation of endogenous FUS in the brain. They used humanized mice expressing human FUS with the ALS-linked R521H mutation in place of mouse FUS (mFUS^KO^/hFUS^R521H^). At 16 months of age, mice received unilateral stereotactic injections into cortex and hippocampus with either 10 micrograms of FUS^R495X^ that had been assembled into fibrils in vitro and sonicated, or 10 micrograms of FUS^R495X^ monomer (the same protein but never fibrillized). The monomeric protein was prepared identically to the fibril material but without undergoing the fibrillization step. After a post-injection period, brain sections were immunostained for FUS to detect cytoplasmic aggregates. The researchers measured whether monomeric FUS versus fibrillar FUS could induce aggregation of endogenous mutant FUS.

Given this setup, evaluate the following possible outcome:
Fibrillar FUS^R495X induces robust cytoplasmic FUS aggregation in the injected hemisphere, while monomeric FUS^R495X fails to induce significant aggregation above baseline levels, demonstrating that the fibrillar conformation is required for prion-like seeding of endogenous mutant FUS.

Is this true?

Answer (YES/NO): YES